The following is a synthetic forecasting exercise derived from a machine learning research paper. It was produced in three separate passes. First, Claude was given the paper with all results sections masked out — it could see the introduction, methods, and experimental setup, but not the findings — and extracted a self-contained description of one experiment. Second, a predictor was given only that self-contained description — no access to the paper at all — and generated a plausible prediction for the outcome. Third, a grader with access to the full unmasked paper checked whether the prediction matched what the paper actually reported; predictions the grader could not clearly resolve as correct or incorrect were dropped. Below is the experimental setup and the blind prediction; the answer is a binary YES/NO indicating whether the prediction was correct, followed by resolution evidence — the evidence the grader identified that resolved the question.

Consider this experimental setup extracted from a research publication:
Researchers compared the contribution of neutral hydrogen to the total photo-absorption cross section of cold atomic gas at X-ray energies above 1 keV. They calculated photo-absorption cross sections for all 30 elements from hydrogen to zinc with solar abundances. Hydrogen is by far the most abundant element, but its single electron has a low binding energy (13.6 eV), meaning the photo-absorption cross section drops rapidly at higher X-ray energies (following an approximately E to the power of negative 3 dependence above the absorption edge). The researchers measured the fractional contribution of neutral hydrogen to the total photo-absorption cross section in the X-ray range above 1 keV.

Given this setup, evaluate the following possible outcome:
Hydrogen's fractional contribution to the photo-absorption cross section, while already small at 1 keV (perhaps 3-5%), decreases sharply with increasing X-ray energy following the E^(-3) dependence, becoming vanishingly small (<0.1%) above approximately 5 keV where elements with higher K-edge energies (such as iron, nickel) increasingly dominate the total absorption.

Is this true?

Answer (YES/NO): NO